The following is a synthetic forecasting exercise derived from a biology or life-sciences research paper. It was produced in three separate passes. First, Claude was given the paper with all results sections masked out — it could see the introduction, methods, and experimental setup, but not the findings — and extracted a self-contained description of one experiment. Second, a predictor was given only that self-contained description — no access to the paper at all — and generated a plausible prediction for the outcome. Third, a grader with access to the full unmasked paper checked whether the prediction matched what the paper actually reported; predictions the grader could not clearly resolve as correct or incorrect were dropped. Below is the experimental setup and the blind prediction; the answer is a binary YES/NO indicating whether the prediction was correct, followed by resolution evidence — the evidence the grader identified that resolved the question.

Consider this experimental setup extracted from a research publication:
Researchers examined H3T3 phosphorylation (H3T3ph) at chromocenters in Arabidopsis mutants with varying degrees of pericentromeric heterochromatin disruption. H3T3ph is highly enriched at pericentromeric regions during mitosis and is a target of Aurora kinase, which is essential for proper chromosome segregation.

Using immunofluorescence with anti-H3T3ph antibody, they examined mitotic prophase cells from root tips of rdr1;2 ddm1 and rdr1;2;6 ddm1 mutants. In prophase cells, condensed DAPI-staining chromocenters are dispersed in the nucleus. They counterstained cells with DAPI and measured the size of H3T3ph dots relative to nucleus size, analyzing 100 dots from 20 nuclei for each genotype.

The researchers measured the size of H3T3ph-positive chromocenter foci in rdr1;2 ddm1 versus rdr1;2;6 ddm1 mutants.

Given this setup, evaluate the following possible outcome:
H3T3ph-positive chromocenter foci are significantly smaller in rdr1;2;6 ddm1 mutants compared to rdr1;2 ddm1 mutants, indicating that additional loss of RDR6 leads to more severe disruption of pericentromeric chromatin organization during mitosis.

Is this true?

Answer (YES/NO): YES